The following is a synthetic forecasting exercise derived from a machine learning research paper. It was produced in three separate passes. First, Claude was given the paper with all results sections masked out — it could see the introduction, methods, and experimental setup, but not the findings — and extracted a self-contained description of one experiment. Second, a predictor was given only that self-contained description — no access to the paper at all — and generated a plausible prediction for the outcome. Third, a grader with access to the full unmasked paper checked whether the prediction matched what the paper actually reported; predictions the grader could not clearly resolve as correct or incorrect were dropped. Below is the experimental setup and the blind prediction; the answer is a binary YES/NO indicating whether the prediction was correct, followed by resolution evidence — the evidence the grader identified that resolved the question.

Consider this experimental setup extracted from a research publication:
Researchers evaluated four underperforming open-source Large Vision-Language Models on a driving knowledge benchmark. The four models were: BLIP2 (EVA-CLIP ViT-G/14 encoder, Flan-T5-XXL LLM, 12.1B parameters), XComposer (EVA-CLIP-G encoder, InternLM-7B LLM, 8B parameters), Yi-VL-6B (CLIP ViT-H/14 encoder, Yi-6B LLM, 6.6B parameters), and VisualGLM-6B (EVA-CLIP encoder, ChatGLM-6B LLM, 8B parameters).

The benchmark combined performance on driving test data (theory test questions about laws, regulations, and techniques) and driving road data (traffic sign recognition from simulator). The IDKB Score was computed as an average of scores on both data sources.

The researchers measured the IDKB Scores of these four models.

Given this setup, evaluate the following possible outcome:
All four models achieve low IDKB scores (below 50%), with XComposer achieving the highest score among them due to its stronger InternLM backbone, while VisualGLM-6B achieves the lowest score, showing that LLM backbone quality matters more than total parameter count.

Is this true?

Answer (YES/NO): NO